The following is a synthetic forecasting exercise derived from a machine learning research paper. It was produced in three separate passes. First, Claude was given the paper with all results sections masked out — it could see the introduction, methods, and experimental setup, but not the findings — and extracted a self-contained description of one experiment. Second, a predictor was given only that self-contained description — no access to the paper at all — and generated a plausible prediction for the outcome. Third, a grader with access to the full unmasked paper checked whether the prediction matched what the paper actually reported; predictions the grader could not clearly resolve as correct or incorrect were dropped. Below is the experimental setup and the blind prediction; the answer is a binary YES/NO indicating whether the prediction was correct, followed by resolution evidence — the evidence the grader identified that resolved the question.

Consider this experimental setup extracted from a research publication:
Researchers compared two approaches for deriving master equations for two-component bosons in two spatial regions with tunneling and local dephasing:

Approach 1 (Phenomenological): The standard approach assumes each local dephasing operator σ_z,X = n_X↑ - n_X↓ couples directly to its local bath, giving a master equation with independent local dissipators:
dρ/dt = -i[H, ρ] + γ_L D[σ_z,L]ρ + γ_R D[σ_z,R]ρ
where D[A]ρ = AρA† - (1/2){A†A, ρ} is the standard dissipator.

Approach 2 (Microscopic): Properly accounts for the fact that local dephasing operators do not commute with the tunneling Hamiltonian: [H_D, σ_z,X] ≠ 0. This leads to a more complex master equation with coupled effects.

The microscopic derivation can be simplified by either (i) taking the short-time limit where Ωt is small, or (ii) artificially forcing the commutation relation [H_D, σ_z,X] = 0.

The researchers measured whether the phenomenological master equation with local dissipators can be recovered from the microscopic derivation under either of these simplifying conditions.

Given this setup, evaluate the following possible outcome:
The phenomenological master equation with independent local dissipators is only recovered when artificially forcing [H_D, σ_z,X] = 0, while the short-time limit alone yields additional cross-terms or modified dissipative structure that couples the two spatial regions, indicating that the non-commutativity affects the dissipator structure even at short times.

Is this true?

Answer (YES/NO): NO